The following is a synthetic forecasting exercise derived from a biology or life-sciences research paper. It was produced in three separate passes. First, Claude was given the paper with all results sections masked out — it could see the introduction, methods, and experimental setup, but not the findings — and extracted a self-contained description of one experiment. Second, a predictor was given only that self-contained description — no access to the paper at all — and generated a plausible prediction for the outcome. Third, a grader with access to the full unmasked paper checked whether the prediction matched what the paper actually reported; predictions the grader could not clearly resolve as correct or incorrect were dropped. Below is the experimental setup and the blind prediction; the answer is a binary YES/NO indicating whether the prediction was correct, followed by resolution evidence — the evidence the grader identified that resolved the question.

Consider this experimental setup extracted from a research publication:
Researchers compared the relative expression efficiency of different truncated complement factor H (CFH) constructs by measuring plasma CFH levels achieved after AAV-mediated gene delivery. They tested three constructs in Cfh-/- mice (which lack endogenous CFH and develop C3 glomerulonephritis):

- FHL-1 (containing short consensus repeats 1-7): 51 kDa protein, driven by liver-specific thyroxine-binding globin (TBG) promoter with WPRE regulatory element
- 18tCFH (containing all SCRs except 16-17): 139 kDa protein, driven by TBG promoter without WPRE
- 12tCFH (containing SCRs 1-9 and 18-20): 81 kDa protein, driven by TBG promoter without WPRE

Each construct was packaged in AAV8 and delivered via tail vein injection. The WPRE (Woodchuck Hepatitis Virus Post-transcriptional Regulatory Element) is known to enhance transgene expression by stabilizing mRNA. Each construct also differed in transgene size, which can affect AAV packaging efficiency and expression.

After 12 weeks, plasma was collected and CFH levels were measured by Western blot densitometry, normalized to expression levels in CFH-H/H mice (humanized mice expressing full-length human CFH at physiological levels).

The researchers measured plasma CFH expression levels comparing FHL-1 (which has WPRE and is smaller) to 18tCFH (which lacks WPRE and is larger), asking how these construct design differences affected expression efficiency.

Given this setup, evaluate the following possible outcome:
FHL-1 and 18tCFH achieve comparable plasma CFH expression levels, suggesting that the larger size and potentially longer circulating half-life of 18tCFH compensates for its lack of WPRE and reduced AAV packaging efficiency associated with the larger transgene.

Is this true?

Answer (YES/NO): NO